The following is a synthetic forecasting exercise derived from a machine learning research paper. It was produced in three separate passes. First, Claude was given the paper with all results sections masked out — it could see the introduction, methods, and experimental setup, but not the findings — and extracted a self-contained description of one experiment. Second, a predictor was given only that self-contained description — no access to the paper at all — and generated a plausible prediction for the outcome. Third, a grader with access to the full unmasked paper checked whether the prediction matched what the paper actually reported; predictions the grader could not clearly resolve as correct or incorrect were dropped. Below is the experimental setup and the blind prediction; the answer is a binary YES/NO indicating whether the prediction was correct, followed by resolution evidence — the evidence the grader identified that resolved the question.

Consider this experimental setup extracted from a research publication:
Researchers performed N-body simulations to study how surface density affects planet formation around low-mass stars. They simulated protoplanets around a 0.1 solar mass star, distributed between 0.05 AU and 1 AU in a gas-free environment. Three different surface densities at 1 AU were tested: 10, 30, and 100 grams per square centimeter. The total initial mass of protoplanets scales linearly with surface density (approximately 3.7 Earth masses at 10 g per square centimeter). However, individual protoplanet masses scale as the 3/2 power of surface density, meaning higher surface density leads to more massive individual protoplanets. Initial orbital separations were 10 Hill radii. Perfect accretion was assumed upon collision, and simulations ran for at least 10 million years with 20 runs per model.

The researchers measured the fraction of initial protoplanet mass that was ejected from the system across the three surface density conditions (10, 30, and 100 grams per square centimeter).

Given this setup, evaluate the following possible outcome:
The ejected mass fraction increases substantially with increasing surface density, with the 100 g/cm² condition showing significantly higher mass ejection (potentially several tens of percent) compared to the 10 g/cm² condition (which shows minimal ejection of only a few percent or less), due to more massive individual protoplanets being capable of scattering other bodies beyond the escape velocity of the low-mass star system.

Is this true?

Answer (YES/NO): NO